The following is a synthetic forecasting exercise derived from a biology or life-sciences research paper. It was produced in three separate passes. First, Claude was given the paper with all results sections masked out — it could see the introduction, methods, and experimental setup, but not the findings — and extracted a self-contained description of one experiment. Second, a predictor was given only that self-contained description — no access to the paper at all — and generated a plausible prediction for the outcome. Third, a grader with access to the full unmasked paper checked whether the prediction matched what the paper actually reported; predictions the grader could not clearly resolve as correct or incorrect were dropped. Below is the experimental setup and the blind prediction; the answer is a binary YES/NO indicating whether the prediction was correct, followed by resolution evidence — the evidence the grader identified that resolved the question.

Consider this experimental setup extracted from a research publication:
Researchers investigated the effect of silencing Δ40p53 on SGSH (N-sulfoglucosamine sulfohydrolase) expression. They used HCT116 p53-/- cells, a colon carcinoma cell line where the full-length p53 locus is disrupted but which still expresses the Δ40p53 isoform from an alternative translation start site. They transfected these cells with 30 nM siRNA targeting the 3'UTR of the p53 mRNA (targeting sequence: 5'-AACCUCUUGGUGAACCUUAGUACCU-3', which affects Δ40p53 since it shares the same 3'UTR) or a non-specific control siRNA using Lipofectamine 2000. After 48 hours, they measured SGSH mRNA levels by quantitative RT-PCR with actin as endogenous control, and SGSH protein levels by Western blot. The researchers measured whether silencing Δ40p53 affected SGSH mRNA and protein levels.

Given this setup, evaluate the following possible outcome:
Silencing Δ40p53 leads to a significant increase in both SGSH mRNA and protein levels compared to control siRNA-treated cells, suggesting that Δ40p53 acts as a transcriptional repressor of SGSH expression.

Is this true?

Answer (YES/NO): NO